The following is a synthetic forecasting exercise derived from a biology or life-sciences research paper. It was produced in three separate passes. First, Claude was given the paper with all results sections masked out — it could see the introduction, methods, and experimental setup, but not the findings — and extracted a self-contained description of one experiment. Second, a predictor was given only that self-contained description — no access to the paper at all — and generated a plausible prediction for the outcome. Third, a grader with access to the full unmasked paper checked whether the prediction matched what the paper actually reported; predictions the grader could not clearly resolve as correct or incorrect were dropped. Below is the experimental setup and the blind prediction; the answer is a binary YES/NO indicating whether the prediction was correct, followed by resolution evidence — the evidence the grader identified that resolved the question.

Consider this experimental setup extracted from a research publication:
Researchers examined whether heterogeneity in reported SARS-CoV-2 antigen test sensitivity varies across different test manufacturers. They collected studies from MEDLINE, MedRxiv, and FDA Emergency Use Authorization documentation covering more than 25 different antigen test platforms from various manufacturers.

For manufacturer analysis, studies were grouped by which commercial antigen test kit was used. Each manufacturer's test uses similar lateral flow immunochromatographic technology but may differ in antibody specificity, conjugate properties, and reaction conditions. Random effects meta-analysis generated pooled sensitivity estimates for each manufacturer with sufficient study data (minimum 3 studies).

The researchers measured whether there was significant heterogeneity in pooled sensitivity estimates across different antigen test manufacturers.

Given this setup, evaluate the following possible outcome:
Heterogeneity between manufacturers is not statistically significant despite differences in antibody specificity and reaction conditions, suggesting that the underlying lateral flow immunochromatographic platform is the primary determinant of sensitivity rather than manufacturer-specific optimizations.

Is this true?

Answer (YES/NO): NO